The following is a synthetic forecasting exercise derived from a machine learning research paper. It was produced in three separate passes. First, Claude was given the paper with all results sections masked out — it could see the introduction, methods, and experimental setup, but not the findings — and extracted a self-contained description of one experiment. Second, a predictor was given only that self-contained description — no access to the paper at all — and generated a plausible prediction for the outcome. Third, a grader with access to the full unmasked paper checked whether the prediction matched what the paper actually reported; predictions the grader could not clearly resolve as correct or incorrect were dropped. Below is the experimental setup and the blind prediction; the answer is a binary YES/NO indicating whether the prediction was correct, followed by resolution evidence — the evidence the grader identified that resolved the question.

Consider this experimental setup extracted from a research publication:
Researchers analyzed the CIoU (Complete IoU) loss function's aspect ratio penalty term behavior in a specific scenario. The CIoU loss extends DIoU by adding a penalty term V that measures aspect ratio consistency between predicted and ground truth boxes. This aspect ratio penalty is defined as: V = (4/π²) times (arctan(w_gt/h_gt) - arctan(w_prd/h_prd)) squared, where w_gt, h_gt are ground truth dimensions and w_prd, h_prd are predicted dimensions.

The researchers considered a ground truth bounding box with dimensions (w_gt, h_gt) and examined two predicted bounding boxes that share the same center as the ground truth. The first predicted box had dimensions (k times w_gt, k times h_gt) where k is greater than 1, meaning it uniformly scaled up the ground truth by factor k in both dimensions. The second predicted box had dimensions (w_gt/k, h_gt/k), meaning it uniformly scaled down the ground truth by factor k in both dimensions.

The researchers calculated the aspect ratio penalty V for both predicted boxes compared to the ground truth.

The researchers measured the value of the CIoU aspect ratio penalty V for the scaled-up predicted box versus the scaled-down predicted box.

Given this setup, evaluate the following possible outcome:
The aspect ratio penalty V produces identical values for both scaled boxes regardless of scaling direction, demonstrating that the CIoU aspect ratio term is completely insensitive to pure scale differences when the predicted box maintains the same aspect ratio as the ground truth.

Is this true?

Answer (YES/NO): YES